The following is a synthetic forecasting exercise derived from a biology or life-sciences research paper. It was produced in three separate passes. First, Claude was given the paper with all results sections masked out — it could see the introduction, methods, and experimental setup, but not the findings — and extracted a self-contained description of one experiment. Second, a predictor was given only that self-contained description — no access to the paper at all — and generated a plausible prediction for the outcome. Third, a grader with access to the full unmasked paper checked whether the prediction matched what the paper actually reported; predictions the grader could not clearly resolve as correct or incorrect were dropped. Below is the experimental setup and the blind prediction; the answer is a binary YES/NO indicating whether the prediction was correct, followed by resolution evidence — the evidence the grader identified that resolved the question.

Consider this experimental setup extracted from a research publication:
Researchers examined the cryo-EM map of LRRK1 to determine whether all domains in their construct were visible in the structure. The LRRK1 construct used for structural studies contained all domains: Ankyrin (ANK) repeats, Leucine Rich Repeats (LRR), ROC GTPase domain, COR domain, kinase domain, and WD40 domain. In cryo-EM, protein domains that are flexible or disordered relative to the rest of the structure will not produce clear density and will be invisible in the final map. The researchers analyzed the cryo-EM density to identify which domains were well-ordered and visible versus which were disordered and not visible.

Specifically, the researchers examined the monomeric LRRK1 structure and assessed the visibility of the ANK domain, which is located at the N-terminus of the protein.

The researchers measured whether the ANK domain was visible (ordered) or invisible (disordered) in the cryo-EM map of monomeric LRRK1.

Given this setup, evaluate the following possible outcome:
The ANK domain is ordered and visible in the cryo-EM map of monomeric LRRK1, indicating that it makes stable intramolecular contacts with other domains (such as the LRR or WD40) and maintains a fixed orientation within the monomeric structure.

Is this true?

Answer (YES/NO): NO